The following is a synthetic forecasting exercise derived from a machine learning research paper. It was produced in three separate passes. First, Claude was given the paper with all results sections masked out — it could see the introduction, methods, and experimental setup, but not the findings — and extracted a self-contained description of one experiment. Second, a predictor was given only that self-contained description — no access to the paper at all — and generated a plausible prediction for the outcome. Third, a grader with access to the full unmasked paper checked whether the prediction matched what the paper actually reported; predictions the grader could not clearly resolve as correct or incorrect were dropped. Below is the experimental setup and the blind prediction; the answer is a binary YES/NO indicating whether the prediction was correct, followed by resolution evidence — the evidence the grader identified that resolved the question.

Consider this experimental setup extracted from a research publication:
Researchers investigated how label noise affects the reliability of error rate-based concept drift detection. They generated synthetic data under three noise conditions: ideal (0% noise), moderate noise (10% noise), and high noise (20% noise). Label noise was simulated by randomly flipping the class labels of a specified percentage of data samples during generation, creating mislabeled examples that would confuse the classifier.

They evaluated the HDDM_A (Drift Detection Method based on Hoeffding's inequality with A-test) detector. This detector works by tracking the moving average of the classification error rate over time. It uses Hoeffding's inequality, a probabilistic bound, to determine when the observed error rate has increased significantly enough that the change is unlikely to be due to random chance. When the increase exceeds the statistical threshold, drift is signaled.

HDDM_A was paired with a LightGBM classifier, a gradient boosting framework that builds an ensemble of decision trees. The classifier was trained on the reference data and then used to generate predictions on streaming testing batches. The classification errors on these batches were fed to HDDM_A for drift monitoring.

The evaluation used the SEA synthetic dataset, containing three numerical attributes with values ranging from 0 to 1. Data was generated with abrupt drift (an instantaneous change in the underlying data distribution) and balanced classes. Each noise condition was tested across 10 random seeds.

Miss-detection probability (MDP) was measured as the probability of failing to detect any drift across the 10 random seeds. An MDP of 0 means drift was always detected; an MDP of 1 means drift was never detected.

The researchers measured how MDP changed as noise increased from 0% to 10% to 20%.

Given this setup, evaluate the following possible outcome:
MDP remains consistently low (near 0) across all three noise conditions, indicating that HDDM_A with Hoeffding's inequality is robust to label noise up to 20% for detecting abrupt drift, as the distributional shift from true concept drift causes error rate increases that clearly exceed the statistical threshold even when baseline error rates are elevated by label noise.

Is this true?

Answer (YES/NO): NO